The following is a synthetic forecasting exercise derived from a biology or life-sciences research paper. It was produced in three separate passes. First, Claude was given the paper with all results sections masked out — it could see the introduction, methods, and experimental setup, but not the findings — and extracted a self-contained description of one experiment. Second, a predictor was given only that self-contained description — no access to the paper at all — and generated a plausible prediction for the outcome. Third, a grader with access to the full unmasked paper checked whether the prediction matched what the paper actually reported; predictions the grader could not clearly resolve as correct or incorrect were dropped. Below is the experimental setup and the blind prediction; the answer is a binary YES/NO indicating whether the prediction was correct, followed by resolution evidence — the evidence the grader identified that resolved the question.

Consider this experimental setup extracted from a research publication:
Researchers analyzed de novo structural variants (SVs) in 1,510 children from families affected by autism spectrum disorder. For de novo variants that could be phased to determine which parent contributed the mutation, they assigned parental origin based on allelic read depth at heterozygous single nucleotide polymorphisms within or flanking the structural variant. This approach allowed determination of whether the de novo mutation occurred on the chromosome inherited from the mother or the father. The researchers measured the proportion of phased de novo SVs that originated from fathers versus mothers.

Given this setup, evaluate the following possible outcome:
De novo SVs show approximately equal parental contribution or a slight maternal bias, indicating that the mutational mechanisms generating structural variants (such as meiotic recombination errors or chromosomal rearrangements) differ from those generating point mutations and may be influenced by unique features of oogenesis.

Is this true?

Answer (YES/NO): NO